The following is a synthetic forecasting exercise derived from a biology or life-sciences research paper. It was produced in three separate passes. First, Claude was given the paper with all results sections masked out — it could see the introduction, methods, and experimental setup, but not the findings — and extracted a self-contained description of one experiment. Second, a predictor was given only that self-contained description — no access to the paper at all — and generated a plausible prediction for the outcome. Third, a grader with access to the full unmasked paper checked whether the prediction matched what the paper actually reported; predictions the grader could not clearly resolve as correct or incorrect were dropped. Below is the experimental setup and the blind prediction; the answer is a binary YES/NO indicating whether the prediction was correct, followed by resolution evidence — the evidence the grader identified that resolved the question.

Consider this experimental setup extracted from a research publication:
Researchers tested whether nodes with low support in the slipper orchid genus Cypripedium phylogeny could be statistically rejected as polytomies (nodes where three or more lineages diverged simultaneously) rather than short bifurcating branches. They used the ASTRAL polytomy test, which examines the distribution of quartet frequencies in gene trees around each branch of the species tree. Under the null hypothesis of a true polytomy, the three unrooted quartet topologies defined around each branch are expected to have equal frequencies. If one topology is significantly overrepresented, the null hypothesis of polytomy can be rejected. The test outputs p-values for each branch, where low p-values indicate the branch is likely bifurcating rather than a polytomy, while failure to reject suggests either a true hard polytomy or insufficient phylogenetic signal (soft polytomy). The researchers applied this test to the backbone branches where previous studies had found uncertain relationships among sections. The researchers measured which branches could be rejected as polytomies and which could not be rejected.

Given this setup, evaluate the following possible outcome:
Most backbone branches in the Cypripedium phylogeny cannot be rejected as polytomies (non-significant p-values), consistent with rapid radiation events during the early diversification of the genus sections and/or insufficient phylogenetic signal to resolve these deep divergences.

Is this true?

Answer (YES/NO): YES